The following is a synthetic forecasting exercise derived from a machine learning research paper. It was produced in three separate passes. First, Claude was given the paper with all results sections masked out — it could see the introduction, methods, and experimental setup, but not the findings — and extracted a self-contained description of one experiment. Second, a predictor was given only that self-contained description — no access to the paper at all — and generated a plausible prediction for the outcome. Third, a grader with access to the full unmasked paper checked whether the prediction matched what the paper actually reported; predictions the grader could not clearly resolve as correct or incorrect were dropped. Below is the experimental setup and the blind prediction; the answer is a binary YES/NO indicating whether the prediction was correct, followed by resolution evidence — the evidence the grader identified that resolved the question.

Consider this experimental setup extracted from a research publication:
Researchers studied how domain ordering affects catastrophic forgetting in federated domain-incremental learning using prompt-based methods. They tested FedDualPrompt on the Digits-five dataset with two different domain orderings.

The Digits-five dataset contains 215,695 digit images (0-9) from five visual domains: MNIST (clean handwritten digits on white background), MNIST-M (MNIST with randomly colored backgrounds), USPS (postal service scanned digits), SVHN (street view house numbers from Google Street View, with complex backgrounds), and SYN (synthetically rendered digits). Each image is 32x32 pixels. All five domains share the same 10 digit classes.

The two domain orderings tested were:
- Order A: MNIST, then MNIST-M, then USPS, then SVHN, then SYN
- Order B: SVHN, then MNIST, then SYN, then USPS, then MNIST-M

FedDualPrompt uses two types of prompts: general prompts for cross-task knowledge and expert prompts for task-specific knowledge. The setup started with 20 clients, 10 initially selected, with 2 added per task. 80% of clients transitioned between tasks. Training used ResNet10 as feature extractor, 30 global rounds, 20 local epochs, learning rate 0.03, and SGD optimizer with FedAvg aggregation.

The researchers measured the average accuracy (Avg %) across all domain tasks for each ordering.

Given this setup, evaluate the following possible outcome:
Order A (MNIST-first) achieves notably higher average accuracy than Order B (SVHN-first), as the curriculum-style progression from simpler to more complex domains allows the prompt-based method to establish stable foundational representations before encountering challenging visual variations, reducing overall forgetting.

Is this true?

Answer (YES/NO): YES